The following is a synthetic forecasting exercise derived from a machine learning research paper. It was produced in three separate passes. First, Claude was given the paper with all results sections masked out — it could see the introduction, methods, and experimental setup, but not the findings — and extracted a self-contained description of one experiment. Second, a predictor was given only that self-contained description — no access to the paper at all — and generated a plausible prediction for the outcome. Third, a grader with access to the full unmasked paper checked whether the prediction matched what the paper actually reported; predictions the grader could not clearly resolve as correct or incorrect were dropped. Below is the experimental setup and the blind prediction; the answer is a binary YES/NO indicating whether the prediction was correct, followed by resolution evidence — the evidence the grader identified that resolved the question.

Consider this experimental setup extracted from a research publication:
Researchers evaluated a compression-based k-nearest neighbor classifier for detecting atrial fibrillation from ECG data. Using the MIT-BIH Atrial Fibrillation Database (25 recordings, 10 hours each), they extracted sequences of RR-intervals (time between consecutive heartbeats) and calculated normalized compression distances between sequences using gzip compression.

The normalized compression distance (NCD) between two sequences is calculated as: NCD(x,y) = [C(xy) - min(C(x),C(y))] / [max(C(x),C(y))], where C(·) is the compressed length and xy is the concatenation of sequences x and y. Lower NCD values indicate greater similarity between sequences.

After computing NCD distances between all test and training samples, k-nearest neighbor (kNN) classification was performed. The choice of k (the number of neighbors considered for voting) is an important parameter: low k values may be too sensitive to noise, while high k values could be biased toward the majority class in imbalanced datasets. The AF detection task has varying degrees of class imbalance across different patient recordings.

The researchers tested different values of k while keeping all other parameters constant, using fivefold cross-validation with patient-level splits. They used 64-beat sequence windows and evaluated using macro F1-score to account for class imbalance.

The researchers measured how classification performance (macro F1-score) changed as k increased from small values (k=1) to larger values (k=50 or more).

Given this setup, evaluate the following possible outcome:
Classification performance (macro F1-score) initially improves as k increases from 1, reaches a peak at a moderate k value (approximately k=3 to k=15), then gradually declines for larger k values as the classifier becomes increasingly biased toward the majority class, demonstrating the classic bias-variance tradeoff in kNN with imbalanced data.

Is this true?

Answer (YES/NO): NO